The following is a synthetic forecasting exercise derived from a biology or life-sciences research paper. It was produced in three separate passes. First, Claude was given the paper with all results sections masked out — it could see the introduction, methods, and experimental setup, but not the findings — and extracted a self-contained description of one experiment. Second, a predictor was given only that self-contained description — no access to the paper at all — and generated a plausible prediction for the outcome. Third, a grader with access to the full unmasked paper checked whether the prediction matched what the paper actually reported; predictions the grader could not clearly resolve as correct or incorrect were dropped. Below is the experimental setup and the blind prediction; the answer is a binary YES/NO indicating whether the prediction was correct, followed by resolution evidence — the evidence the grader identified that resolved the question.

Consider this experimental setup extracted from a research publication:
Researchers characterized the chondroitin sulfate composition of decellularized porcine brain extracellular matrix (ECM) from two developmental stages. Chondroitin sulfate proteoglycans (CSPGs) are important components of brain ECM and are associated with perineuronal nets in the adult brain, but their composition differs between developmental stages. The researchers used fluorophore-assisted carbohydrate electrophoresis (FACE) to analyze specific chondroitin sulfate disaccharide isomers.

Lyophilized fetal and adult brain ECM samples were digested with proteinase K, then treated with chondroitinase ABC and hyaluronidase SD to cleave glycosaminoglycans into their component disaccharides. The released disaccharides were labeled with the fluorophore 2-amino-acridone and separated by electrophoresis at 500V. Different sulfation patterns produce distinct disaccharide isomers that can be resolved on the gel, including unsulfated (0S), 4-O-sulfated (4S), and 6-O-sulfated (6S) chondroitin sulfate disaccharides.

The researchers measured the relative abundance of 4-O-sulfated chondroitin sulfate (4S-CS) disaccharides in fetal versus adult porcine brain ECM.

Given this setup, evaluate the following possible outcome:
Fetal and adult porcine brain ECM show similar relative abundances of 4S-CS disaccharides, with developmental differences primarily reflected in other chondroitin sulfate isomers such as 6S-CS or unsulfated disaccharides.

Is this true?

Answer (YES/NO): NO